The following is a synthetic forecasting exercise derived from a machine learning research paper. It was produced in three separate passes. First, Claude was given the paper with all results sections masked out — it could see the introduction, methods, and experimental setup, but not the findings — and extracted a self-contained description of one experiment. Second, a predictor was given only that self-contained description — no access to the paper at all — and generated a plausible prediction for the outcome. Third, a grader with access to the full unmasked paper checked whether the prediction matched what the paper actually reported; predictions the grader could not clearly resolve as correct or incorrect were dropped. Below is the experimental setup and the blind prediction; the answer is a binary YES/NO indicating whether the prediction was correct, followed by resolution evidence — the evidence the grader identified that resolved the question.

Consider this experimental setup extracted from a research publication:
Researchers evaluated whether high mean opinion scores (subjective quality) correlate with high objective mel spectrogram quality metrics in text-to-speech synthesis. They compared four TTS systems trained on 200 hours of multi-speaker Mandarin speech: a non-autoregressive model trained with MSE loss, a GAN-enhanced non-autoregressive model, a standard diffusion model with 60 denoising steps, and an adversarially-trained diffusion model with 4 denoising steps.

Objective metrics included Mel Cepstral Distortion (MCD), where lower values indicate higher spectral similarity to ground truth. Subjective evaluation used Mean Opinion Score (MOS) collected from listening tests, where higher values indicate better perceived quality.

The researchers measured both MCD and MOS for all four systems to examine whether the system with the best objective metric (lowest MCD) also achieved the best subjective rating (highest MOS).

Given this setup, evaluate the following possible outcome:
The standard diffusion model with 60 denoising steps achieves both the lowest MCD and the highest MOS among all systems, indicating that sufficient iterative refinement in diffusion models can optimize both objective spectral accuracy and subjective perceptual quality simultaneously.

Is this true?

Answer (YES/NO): NO